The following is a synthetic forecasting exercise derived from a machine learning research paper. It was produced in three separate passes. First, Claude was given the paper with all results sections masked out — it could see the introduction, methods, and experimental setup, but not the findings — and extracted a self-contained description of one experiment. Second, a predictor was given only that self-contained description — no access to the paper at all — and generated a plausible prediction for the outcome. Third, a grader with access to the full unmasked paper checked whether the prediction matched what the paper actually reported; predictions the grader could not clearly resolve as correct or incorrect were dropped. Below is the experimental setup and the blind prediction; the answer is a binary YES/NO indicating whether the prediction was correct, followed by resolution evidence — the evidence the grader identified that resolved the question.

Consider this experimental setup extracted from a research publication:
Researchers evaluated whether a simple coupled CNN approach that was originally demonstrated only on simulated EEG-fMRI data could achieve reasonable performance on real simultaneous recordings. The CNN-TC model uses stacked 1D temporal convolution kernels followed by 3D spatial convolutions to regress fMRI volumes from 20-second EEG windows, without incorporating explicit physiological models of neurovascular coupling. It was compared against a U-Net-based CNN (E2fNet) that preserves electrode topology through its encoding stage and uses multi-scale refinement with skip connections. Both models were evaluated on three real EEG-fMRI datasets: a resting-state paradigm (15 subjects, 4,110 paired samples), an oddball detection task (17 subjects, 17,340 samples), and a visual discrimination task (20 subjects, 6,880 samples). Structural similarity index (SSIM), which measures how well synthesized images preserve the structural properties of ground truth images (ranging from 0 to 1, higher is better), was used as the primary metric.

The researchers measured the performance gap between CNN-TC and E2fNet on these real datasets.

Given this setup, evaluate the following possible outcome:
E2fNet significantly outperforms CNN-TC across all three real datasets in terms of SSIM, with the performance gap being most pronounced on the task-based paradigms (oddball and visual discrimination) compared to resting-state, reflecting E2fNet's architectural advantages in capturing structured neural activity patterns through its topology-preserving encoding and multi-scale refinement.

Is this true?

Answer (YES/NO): NO